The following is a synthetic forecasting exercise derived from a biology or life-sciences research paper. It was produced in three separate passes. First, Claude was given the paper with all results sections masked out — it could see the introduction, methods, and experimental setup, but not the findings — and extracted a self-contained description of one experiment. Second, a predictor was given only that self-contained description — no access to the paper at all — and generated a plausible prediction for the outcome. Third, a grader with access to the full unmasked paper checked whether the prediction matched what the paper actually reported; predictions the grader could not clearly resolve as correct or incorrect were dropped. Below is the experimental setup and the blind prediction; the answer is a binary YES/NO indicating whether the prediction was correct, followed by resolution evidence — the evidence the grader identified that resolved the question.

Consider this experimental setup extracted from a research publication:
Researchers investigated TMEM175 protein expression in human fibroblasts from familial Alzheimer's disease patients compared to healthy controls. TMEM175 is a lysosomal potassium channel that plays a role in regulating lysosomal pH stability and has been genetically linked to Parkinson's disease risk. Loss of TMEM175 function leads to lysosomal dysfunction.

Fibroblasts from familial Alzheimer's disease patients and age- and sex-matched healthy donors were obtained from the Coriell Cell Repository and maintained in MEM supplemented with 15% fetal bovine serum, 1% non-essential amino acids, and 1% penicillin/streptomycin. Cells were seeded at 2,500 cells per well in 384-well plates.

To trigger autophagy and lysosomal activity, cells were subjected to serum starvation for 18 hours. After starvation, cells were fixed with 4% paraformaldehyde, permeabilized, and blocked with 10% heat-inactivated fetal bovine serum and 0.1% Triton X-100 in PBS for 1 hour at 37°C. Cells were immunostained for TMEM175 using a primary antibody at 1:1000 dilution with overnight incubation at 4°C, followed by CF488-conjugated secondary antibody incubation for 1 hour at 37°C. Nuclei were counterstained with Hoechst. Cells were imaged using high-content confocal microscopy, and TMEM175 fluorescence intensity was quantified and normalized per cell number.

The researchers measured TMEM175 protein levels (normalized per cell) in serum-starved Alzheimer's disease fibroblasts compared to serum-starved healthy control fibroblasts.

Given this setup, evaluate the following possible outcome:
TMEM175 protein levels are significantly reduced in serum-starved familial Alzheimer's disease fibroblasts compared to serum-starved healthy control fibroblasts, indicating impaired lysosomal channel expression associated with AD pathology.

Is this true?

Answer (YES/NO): YES